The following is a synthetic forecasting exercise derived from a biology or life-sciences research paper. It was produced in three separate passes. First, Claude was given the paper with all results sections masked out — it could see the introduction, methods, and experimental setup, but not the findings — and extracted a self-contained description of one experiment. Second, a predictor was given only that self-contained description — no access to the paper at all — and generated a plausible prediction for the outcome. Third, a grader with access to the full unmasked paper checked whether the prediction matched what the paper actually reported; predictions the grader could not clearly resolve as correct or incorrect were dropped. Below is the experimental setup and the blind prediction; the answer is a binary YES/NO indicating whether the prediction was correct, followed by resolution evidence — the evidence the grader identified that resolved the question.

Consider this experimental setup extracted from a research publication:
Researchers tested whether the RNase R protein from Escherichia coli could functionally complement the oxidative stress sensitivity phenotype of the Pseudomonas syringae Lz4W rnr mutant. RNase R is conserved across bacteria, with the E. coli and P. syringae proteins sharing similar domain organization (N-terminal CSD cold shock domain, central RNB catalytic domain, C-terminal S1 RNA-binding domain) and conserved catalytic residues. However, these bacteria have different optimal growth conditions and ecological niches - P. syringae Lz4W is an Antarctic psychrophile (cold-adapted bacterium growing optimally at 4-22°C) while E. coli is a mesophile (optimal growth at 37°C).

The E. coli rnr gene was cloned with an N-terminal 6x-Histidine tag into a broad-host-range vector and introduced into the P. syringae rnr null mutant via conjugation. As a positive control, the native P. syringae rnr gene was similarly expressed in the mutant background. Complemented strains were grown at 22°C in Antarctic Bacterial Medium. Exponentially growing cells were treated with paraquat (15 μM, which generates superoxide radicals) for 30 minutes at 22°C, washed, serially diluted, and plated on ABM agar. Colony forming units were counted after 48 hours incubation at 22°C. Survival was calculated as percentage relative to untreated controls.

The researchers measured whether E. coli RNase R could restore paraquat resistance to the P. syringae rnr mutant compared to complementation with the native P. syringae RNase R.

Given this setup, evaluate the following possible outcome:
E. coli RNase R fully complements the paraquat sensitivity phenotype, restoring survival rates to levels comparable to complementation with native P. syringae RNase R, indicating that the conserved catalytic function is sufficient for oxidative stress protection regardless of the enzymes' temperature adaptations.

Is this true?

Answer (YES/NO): YES